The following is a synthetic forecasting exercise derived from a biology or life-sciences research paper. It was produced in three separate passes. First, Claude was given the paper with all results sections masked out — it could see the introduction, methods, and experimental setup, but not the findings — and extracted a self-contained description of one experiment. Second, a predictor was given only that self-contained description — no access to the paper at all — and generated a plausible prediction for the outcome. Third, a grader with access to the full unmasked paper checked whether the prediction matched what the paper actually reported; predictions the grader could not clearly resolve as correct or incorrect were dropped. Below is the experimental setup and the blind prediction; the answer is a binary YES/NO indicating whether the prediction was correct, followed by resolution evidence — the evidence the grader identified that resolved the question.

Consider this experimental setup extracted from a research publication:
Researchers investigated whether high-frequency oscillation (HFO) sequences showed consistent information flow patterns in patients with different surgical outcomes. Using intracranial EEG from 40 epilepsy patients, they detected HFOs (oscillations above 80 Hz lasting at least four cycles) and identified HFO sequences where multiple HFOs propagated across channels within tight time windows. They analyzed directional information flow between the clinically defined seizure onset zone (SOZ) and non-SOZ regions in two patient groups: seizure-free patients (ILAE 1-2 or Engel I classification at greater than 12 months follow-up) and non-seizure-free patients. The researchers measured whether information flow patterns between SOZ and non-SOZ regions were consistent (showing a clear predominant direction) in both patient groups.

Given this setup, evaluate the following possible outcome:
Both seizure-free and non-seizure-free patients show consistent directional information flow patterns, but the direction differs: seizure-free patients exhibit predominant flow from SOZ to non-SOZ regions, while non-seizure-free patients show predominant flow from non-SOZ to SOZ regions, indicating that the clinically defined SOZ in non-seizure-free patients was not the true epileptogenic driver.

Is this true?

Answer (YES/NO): NO